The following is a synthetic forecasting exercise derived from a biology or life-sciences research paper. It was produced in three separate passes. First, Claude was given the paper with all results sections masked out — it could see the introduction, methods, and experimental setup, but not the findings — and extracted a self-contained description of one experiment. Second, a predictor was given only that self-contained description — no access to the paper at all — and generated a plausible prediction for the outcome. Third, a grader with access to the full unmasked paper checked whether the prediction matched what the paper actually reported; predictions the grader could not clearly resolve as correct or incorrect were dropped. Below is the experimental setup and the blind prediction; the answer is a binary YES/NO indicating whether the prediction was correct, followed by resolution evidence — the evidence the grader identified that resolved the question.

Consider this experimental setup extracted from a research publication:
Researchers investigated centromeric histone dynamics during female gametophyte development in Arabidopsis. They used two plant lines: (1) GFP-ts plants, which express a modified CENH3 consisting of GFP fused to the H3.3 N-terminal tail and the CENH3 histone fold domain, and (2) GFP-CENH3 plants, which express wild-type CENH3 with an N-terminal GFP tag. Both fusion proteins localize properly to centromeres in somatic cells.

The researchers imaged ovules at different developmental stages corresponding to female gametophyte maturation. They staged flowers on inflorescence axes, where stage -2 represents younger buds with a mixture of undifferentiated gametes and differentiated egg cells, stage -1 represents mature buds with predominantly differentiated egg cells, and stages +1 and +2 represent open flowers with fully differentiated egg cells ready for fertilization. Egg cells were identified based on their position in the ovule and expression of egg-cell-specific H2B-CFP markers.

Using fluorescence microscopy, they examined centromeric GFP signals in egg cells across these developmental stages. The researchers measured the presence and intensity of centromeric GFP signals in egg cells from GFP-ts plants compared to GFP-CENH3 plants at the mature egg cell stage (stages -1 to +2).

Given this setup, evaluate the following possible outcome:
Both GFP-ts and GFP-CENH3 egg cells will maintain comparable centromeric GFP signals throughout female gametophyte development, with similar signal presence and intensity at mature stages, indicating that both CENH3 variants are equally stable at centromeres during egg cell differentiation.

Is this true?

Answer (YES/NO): NO